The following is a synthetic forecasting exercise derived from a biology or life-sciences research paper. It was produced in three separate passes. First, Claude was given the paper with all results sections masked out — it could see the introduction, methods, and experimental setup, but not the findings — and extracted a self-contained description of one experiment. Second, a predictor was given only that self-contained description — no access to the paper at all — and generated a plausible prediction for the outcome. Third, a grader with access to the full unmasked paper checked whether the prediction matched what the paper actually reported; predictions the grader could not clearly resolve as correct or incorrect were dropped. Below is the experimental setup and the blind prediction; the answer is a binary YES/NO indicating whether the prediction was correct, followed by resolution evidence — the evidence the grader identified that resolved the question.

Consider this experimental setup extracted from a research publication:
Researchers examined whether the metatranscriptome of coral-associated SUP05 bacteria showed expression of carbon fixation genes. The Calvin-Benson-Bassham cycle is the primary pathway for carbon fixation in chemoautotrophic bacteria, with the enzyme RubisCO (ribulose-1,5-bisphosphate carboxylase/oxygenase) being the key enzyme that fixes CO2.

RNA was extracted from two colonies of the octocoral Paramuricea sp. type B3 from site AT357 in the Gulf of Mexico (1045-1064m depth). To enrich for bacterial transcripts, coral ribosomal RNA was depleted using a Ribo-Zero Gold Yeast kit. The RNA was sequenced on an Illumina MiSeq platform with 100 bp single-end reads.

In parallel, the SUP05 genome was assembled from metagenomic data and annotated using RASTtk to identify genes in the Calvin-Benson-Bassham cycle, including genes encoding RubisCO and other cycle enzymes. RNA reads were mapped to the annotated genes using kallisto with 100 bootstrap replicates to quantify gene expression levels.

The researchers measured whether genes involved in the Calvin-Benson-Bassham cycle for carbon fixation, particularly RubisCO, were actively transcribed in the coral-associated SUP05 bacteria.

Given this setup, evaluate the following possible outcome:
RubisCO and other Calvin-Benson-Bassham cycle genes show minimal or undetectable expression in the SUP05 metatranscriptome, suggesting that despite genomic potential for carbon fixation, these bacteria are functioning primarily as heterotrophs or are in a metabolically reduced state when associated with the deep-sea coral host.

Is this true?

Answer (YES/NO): NO